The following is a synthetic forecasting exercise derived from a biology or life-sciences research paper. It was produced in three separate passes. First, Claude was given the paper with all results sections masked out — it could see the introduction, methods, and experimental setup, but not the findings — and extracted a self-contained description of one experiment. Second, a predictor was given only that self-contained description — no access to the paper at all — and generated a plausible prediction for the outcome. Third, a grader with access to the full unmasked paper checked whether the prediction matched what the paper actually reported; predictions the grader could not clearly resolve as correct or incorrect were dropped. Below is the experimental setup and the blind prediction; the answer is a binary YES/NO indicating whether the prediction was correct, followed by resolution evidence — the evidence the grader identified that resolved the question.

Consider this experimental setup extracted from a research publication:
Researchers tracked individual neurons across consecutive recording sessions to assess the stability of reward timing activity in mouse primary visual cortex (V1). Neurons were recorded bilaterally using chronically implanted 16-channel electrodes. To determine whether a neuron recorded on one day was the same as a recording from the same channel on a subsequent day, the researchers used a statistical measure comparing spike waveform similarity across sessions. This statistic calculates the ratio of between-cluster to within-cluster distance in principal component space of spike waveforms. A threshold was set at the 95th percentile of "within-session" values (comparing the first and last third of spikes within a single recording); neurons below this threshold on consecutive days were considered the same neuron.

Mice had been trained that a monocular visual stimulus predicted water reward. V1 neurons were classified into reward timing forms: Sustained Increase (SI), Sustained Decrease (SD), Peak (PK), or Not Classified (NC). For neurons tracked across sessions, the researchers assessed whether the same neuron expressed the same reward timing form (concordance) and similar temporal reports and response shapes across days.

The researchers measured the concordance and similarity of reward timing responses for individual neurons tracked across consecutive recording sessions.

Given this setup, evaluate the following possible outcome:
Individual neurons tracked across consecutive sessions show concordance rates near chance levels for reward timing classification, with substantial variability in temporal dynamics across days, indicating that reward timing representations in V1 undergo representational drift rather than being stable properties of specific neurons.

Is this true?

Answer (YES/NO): NO